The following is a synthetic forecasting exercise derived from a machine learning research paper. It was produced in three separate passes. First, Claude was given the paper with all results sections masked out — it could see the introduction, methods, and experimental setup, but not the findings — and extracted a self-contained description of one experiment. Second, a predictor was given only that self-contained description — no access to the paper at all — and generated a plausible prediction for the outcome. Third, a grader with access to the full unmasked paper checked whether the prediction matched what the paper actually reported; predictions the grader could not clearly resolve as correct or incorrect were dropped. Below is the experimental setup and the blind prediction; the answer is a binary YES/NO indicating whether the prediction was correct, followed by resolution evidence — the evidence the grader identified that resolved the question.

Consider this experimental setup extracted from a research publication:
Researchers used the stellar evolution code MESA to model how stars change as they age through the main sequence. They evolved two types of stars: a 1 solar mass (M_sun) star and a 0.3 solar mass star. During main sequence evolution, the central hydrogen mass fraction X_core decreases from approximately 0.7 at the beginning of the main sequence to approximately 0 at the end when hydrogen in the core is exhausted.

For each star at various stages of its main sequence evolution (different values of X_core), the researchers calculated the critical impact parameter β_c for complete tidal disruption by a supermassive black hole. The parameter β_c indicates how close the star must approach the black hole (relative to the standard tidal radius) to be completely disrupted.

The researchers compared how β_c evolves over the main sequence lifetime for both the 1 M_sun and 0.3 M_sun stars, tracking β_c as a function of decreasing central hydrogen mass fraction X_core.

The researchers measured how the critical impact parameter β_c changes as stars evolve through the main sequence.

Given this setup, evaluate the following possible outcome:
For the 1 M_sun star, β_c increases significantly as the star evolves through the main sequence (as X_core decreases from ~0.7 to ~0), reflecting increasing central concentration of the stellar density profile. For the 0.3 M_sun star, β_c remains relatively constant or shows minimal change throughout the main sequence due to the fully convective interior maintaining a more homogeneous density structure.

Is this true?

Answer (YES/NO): NO